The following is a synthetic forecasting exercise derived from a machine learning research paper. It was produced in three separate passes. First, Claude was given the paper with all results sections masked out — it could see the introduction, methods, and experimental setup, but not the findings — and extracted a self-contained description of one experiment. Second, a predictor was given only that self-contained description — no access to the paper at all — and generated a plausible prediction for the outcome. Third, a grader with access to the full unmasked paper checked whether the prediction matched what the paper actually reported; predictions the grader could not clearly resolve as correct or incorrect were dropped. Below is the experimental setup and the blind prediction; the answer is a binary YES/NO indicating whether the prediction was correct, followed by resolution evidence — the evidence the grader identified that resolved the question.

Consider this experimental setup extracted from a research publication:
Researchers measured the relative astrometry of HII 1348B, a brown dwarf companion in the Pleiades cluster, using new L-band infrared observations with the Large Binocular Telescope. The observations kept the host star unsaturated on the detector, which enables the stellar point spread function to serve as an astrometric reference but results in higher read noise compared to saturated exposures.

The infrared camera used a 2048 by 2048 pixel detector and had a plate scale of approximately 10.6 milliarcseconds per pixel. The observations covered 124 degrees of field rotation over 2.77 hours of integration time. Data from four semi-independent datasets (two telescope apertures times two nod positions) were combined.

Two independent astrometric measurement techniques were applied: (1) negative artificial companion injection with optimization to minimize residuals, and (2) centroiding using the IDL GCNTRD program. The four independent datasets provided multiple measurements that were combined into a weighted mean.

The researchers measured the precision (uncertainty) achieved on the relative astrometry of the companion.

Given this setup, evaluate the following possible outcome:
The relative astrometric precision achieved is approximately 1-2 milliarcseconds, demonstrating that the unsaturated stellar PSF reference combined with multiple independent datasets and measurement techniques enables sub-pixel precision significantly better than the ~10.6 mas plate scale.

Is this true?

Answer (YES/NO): NO